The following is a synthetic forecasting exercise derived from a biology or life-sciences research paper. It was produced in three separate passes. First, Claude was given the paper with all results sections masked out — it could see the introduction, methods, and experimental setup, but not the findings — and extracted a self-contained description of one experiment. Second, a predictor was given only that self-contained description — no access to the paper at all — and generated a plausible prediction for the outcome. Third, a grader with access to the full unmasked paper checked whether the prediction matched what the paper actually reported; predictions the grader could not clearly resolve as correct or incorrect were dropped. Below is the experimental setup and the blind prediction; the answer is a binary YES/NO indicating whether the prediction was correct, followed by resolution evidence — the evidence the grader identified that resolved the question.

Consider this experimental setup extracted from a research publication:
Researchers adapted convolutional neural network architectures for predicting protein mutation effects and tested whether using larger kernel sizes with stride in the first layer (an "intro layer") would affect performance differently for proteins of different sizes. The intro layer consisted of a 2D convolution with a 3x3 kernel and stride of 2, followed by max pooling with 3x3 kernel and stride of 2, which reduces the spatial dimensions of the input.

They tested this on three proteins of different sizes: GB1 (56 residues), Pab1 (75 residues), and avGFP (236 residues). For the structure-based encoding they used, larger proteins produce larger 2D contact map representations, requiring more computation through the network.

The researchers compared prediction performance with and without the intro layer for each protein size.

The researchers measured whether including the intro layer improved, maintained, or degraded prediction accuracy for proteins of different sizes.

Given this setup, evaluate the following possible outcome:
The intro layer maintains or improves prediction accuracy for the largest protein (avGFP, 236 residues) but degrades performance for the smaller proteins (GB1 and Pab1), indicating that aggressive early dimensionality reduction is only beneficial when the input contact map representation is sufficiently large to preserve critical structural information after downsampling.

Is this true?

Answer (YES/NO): NO